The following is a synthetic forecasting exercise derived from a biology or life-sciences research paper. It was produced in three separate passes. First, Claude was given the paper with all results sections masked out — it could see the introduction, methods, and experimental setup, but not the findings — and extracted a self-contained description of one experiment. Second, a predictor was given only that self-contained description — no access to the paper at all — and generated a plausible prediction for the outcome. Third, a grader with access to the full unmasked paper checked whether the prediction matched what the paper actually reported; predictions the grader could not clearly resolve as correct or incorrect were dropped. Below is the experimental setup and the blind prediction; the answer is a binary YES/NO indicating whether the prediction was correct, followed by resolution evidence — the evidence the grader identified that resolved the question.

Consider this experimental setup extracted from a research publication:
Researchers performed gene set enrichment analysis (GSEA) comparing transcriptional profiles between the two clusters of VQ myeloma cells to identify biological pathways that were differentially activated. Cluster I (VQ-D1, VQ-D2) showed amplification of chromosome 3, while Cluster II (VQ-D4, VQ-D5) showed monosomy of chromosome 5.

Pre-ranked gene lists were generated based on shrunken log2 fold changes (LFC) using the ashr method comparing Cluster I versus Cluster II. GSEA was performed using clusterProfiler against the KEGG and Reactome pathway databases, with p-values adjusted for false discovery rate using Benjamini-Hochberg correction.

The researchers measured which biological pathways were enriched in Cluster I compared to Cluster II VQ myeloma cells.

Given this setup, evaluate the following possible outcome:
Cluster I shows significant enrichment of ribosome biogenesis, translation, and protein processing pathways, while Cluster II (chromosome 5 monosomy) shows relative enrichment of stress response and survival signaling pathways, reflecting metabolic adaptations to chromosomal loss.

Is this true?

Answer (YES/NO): NO